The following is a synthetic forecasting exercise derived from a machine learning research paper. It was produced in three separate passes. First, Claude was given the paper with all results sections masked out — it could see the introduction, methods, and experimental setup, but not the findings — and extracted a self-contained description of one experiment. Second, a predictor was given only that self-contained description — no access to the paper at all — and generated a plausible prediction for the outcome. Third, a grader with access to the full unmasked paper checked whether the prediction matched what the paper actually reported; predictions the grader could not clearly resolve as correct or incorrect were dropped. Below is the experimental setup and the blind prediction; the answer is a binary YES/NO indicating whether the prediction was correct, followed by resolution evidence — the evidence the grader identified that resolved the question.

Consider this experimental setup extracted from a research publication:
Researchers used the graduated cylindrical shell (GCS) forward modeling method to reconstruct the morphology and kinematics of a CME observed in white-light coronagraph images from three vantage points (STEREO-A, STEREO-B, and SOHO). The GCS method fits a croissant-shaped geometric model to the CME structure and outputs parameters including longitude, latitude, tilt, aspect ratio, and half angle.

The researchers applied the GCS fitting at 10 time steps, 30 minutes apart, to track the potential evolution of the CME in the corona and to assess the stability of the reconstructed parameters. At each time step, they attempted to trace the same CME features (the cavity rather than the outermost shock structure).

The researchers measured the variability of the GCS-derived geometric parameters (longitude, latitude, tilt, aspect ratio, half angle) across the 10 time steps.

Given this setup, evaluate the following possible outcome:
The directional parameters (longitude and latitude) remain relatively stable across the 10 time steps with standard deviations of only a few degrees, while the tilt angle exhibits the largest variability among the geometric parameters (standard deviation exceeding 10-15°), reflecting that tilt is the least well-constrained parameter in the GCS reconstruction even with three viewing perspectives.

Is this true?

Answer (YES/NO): NO